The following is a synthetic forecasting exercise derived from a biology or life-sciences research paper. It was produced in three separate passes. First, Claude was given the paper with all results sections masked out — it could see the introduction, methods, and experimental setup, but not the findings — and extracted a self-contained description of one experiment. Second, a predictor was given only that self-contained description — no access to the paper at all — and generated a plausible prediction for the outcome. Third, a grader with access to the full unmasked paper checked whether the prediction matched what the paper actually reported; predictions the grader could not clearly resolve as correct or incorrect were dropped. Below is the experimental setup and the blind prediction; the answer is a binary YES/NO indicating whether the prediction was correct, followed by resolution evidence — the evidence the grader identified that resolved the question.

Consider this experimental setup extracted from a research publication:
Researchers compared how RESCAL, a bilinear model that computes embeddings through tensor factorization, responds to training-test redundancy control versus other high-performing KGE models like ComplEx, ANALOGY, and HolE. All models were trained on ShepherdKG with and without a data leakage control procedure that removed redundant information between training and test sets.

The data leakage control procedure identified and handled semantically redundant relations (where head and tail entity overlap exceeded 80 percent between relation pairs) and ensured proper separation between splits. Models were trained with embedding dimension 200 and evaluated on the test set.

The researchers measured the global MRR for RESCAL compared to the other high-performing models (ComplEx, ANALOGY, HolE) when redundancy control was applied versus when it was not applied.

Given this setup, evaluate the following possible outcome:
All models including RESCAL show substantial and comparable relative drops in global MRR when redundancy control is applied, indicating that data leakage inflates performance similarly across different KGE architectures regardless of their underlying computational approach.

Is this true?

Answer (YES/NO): NO